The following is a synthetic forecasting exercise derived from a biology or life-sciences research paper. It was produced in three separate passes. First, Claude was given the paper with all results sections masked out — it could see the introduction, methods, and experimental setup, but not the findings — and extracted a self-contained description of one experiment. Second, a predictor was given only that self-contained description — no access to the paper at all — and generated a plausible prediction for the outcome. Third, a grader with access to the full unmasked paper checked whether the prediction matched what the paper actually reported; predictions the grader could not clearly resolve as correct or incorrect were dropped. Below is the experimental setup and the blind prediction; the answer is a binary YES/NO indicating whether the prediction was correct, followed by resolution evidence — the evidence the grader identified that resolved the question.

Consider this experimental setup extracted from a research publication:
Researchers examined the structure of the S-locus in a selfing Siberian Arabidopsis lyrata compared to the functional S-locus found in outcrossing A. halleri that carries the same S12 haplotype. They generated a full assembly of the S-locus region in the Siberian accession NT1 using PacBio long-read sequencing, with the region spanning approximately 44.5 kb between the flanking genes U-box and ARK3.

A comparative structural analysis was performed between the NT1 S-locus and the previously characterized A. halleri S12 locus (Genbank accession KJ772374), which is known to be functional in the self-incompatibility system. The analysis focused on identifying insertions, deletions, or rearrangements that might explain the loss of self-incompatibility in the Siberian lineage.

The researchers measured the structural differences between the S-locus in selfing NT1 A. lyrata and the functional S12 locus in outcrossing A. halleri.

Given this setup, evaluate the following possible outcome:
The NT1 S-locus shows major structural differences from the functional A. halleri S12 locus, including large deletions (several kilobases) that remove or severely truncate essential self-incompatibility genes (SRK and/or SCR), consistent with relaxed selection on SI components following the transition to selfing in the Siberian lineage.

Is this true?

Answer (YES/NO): YES